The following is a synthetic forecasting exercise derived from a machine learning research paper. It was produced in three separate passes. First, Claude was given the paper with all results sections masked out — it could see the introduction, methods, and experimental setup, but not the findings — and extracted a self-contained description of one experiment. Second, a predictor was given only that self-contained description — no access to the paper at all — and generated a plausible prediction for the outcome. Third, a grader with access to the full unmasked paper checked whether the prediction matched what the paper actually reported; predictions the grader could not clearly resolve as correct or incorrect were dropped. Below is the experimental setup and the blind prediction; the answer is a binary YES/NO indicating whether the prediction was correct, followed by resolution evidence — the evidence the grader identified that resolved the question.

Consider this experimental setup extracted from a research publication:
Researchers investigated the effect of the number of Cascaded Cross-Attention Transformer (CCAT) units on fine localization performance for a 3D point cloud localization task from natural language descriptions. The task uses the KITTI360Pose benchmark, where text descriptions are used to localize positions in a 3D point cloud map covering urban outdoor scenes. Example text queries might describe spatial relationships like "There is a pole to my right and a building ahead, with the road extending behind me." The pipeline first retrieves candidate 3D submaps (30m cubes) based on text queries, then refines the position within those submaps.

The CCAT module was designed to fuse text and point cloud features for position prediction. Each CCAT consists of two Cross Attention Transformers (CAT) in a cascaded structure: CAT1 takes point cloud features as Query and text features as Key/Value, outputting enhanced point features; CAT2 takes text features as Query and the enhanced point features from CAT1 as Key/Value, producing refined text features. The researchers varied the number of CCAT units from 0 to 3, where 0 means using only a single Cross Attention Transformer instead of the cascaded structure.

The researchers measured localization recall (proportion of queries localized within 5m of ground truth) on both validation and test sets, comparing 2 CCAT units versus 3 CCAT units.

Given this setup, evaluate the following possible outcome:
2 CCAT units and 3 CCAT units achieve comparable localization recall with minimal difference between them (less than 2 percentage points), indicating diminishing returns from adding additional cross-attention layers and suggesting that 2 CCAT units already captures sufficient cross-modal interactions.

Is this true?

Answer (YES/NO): NO